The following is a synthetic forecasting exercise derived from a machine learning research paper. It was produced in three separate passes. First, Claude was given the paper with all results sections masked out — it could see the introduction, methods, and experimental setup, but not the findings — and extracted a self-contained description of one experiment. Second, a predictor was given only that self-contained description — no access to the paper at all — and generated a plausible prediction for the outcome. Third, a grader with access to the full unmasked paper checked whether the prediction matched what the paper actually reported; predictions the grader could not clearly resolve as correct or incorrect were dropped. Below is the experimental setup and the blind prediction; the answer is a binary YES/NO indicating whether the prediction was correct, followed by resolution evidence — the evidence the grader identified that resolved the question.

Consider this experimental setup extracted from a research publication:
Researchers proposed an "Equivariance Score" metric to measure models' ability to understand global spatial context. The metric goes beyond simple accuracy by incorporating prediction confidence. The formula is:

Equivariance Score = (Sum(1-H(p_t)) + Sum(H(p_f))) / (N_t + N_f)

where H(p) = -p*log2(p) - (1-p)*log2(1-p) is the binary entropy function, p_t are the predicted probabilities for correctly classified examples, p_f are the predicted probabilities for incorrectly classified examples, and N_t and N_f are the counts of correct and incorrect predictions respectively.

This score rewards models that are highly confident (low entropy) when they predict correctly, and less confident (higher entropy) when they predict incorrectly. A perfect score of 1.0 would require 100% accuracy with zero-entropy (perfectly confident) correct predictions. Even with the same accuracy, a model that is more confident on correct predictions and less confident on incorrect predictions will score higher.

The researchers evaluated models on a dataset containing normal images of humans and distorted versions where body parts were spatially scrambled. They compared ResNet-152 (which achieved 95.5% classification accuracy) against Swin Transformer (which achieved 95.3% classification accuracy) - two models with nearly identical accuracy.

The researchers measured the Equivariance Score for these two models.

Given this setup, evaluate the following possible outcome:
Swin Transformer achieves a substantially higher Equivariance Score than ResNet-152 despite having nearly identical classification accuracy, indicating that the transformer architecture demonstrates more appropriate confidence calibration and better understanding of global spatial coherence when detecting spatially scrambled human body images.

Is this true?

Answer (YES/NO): NO